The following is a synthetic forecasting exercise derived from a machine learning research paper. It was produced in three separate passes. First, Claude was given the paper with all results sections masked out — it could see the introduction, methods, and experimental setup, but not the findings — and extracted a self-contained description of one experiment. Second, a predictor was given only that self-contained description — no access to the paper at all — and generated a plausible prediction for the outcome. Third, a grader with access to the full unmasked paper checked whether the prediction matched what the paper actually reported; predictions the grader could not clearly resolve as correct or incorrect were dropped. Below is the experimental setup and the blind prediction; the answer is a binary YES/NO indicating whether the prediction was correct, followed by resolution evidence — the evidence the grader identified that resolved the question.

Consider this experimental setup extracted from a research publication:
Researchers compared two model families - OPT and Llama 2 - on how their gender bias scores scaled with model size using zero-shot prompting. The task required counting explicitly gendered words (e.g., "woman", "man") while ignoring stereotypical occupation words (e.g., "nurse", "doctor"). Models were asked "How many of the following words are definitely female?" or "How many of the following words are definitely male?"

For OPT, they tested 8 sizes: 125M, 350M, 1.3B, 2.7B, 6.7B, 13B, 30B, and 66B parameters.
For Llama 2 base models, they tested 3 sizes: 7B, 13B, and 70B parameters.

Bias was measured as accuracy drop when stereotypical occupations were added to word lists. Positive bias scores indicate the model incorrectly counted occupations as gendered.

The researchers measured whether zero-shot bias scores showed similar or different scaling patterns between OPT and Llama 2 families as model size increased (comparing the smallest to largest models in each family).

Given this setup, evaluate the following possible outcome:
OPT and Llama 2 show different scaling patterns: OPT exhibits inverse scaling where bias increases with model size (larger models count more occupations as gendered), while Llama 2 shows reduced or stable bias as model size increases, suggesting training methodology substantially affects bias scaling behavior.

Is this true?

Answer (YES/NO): NO